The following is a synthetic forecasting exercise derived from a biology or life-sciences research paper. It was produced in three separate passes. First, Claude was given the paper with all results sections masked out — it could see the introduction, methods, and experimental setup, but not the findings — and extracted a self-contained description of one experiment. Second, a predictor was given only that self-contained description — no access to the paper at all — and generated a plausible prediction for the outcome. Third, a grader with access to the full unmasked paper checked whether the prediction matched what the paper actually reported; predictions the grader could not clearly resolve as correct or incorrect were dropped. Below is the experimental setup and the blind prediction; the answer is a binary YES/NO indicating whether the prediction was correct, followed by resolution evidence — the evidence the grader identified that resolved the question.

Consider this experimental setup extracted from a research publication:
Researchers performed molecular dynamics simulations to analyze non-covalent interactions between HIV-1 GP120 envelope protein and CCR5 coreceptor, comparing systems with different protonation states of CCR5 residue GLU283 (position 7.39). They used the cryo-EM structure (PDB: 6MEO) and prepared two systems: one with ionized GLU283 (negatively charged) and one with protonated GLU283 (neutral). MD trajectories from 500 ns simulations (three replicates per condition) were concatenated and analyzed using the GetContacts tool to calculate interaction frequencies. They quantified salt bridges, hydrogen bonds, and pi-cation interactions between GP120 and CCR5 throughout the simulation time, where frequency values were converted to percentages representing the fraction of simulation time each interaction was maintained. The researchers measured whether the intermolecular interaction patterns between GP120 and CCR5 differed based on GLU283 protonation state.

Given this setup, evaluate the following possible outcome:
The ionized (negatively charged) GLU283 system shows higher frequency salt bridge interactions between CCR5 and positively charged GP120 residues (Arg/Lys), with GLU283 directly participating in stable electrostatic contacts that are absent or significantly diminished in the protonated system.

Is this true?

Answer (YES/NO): NO